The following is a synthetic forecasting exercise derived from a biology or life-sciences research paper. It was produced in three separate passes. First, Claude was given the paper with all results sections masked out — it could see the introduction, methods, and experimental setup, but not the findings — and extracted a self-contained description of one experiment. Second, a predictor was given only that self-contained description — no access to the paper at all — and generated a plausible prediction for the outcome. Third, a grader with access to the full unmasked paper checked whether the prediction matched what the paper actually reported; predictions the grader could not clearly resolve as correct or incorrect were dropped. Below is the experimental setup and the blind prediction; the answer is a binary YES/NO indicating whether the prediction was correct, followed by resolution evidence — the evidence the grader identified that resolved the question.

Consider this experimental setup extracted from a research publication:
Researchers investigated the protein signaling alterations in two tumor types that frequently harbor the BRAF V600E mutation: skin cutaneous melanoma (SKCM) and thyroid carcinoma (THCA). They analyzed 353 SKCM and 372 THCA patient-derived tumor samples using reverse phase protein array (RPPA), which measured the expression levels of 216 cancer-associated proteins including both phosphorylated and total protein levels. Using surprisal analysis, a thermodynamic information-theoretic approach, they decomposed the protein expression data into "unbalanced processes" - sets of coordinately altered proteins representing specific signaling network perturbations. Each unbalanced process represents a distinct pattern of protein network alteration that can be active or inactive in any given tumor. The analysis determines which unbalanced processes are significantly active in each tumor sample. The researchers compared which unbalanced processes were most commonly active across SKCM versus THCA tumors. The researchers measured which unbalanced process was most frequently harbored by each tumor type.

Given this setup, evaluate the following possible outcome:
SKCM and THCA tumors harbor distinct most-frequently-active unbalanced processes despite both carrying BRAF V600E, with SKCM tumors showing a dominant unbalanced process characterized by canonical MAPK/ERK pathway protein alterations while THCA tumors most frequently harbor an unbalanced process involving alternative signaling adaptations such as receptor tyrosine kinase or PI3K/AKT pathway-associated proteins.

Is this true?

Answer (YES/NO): NO